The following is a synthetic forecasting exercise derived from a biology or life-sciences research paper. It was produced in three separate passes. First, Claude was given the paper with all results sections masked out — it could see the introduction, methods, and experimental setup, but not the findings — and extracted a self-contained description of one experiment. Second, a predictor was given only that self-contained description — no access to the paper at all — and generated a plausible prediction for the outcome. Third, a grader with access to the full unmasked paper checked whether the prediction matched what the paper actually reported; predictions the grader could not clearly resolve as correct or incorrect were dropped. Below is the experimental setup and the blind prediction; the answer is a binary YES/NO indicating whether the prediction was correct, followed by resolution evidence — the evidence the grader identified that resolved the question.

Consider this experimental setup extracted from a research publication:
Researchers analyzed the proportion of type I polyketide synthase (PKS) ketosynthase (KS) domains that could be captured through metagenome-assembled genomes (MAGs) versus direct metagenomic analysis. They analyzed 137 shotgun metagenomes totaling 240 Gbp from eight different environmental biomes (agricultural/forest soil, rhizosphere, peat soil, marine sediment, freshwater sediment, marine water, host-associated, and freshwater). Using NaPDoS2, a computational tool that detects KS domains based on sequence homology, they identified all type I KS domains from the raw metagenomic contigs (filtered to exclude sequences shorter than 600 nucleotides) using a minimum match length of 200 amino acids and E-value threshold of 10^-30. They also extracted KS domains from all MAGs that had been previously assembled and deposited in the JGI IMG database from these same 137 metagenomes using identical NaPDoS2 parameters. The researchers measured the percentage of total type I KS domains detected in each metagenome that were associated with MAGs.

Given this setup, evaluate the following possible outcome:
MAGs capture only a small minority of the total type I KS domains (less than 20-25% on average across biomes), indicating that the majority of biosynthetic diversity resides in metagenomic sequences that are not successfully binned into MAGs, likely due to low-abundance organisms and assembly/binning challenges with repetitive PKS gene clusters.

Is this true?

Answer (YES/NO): YES